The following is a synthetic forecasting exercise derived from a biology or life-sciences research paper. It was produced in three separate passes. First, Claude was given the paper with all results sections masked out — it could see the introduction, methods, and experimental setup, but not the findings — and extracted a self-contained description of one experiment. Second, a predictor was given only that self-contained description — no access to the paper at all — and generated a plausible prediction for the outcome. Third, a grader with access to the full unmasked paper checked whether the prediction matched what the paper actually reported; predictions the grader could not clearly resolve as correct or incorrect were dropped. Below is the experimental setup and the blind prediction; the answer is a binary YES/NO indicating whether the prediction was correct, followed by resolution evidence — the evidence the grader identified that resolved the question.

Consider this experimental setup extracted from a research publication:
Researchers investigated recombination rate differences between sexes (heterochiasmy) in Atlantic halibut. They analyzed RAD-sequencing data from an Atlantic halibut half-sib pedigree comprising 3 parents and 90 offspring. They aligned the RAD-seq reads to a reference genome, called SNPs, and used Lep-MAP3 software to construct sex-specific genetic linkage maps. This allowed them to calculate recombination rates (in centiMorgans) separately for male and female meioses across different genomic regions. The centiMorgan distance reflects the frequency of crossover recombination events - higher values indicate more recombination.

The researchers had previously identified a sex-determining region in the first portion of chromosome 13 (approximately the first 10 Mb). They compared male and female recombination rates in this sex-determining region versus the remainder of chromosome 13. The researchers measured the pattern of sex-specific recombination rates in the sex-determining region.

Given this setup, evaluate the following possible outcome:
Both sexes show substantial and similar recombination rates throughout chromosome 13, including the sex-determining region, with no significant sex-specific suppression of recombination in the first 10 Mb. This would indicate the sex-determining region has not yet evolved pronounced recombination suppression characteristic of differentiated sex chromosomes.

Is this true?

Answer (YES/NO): NO